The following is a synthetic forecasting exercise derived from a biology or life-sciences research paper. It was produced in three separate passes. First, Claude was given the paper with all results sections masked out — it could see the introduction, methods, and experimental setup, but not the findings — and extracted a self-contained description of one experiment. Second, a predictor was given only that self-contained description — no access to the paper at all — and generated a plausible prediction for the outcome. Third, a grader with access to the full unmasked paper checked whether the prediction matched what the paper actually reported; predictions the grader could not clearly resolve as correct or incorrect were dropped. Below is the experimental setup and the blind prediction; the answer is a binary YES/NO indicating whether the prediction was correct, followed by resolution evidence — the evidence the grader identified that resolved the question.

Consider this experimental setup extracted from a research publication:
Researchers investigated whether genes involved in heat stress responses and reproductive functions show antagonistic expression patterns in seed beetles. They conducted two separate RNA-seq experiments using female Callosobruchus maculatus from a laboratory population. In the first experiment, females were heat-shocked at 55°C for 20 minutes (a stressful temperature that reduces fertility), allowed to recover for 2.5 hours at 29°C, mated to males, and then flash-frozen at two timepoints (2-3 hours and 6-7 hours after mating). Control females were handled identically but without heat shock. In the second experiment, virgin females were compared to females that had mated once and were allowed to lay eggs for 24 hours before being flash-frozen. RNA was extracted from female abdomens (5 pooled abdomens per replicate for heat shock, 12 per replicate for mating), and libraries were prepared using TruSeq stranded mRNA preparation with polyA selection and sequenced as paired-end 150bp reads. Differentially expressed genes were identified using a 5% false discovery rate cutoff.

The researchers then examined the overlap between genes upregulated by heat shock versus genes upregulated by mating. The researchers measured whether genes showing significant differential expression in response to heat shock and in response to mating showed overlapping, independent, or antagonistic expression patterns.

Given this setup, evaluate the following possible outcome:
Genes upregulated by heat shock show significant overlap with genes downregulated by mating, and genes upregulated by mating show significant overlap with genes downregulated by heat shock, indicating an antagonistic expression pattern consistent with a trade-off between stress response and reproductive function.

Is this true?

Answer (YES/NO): YES